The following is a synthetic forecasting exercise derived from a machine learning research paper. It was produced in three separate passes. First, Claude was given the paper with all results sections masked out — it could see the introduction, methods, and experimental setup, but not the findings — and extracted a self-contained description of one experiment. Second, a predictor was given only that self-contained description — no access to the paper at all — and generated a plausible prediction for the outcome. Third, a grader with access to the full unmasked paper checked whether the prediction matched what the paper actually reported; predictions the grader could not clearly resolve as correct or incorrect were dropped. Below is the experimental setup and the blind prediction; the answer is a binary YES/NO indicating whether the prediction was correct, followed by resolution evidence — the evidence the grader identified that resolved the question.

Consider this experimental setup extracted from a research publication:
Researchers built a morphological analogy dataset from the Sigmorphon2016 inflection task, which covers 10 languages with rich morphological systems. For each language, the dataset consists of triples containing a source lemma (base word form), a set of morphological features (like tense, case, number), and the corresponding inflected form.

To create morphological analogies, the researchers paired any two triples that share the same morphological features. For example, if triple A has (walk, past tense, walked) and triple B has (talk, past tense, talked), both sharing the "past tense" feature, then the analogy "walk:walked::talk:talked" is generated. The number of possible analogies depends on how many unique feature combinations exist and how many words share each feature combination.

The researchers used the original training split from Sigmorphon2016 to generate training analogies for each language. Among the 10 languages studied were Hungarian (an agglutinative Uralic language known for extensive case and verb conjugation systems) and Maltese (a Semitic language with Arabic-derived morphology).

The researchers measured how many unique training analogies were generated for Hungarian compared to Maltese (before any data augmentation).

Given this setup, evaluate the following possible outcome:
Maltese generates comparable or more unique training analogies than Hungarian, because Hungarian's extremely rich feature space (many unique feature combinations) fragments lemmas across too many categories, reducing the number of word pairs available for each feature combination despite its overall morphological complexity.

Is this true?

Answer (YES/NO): NO